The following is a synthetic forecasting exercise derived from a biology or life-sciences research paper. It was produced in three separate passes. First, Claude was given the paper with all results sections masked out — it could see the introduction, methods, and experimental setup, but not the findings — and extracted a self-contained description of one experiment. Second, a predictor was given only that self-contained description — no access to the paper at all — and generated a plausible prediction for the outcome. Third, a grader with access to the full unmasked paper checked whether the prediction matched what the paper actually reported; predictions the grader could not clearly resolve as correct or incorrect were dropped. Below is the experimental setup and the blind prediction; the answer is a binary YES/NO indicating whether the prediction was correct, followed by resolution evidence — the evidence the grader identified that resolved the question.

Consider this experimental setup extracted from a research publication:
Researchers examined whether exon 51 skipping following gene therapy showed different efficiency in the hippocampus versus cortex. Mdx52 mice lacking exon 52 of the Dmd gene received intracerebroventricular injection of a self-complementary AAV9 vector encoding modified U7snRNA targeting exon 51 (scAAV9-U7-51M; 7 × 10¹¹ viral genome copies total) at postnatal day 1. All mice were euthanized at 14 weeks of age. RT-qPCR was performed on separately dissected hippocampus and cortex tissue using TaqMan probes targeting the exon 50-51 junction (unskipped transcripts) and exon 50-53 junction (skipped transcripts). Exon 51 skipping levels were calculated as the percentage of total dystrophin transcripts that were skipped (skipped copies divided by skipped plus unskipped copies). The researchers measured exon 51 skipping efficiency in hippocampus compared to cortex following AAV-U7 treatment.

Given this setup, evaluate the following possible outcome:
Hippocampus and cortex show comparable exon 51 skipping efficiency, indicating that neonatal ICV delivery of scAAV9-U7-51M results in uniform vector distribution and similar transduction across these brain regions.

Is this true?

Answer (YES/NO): NO